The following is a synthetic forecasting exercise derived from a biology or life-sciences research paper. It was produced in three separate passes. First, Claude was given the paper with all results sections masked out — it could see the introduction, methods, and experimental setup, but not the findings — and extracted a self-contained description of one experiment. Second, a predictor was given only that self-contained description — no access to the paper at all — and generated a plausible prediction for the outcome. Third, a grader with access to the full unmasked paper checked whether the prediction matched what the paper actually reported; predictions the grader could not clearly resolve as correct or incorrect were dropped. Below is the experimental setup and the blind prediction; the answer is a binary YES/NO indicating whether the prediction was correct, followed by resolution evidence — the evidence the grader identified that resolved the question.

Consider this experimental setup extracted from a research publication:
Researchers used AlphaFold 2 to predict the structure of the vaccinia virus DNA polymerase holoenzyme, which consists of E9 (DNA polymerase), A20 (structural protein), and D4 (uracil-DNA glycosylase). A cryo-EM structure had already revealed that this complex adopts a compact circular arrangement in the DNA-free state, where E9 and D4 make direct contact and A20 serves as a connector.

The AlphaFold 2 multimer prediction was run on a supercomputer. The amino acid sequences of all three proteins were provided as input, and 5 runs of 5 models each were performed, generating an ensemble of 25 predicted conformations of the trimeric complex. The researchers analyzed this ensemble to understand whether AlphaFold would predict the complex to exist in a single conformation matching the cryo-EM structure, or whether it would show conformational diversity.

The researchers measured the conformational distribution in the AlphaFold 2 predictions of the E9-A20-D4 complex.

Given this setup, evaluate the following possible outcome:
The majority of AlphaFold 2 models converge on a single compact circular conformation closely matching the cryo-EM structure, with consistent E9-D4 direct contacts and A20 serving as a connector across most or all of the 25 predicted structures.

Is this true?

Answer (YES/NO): NO